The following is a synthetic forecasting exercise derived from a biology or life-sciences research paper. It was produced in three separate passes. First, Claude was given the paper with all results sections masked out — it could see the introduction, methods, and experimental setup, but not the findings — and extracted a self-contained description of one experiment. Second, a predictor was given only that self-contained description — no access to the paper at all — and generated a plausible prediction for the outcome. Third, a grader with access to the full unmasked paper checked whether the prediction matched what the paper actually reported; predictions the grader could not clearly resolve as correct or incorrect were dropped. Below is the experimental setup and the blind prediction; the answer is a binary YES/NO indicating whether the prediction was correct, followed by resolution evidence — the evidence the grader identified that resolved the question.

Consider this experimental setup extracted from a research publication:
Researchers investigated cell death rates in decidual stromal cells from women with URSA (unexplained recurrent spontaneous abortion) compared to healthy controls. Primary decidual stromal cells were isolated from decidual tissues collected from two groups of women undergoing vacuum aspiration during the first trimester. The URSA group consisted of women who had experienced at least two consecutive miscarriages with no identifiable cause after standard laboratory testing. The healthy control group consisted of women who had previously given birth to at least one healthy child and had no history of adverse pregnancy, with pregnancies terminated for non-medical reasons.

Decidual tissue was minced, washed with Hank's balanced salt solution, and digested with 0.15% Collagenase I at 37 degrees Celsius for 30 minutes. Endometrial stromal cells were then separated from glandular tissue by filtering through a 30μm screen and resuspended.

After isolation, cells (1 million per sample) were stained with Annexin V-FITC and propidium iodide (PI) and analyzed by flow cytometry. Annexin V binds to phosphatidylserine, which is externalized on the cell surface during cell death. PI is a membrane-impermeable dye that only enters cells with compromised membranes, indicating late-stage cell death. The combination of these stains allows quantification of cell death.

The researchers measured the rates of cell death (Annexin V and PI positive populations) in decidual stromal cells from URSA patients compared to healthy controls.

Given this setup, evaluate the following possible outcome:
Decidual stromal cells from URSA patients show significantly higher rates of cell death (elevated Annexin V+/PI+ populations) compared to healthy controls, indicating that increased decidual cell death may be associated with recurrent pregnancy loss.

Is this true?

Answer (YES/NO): YES